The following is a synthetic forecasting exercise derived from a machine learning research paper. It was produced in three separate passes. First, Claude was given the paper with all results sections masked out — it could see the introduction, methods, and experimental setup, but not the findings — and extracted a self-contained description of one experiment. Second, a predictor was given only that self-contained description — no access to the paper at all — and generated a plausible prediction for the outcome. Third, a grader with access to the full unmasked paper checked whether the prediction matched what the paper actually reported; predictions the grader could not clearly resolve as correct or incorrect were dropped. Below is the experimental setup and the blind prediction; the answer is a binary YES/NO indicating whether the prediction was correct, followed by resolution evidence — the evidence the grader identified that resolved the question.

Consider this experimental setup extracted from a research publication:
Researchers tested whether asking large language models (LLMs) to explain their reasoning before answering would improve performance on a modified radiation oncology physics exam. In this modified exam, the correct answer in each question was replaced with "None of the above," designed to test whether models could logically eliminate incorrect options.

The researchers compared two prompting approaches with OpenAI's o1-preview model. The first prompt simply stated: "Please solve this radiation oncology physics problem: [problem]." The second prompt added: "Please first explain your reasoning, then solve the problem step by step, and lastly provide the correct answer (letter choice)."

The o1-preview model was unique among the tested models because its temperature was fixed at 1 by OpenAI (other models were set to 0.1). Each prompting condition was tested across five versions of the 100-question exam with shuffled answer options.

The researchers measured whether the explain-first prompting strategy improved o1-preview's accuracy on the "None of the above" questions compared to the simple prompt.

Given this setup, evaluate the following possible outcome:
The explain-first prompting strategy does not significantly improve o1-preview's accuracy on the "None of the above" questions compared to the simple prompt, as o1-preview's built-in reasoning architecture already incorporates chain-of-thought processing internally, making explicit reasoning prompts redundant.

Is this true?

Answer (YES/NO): YES